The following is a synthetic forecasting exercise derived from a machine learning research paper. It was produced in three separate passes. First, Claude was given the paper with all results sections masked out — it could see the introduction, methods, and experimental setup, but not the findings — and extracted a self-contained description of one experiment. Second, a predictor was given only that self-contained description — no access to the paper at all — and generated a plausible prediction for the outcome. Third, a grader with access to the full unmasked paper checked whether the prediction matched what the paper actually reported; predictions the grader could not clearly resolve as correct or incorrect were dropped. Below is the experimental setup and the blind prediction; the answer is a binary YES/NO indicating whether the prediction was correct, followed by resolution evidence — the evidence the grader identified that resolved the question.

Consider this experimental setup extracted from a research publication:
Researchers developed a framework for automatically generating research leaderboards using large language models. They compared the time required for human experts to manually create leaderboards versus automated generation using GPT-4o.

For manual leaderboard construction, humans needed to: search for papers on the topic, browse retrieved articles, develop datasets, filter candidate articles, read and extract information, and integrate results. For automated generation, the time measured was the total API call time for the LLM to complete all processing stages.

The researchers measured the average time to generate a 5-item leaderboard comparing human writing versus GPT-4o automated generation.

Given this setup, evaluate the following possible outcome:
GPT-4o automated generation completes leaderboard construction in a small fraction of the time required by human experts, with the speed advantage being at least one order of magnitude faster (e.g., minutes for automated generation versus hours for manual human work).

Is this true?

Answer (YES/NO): NO